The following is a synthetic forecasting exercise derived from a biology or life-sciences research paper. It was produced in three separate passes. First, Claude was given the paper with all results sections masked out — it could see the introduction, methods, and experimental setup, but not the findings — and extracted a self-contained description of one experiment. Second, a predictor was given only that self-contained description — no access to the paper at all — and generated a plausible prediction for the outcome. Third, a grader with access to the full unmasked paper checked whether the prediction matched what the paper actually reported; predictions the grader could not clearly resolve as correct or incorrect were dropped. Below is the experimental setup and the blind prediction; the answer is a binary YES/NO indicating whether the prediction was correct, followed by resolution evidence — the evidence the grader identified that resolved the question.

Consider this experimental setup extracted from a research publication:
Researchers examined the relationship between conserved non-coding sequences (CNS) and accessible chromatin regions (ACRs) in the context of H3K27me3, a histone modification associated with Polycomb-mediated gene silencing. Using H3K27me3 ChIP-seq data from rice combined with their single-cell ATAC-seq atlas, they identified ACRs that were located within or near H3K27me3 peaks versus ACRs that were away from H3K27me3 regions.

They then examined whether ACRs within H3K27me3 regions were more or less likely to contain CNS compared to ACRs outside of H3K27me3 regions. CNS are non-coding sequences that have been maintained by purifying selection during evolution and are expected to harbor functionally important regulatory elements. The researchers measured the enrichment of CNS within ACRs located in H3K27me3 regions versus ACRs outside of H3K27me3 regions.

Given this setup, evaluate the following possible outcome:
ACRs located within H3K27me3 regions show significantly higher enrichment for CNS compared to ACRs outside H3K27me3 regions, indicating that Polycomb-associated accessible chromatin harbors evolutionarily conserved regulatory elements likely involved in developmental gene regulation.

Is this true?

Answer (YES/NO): YES